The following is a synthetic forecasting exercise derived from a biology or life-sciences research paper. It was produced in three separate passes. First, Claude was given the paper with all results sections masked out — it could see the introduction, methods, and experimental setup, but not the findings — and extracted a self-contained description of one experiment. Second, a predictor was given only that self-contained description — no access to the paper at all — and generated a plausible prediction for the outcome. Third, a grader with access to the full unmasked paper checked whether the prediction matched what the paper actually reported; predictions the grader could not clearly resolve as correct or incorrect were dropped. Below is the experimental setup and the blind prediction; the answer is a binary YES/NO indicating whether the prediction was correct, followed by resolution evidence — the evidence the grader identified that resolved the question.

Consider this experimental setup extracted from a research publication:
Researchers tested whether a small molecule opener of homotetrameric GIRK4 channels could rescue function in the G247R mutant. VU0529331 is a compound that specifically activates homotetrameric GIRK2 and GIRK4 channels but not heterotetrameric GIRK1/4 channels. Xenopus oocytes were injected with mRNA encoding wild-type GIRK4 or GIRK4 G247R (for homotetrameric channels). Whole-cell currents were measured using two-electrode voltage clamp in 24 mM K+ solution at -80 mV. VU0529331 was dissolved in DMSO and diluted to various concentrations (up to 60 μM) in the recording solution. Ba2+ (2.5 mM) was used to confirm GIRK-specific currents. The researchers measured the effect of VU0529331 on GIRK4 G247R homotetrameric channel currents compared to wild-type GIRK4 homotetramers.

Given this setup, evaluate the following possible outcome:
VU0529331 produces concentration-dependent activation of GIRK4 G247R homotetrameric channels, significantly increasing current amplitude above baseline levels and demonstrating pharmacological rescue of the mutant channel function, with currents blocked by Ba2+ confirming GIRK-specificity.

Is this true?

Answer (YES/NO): YES